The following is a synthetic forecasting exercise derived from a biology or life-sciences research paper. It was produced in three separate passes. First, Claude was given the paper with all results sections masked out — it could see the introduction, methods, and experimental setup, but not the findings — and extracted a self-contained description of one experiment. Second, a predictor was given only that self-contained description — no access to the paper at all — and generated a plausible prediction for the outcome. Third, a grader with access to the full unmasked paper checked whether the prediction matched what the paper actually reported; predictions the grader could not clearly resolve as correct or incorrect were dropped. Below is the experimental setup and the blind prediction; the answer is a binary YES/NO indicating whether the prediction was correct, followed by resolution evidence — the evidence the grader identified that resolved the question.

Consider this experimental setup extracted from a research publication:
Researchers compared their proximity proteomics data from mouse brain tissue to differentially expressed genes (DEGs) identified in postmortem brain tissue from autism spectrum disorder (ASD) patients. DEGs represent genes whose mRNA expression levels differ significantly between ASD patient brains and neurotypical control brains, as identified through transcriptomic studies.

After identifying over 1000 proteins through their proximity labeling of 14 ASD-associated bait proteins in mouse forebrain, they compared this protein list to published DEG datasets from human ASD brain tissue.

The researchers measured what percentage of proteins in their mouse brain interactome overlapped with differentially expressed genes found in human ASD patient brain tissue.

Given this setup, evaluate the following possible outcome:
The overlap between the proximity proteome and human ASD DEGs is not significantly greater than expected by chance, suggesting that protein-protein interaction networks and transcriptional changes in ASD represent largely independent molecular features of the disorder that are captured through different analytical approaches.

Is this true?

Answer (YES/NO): NO